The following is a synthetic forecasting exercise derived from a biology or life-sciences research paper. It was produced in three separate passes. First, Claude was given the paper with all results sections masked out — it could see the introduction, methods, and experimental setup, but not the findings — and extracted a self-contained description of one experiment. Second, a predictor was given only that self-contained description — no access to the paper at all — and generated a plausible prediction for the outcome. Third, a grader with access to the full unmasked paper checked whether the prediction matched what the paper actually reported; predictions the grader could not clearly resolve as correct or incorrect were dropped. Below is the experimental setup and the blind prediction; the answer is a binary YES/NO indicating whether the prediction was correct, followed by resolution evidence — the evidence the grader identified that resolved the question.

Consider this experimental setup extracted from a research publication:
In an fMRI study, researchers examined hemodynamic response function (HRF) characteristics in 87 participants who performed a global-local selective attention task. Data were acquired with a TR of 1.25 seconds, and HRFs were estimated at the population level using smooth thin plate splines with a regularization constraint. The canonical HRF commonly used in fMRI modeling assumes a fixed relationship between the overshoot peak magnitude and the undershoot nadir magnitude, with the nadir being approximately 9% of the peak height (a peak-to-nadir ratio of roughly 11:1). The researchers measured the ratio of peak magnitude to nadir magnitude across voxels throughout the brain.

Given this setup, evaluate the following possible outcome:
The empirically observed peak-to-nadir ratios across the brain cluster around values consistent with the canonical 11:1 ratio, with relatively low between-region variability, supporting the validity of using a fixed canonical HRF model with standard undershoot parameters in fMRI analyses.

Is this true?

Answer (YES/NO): NO